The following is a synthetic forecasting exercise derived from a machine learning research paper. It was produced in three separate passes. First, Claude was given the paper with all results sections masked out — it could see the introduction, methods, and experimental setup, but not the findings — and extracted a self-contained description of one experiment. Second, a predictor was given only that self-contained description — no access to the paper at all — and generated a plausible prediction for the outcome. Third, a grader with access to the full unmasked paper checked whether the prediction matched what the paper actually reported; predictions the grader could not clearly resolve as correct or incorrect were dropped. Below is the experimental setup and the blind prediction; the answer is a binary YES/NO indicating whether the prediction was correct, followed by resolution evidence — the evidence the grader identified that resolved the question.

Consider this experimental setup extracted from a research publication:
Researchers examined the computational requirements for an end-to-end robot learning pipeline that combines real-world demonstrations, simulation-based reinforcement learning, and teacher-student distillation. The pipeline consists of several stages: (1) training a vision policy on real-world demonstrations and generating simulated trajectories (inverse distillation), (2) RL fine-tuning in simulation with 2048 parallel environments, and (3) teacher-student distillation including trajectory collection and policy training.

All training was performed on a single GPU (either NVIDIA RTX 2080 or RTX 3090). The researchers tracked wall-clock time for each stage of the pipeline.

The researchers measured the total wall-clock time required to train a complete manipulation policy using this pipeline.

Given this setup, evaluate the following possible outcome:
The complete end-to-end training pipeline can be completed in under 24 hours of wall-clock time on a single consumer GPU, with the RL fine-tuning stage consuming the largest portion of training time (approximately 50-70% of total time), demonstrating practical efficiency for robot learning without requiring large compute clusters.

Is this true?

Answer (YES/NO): NO